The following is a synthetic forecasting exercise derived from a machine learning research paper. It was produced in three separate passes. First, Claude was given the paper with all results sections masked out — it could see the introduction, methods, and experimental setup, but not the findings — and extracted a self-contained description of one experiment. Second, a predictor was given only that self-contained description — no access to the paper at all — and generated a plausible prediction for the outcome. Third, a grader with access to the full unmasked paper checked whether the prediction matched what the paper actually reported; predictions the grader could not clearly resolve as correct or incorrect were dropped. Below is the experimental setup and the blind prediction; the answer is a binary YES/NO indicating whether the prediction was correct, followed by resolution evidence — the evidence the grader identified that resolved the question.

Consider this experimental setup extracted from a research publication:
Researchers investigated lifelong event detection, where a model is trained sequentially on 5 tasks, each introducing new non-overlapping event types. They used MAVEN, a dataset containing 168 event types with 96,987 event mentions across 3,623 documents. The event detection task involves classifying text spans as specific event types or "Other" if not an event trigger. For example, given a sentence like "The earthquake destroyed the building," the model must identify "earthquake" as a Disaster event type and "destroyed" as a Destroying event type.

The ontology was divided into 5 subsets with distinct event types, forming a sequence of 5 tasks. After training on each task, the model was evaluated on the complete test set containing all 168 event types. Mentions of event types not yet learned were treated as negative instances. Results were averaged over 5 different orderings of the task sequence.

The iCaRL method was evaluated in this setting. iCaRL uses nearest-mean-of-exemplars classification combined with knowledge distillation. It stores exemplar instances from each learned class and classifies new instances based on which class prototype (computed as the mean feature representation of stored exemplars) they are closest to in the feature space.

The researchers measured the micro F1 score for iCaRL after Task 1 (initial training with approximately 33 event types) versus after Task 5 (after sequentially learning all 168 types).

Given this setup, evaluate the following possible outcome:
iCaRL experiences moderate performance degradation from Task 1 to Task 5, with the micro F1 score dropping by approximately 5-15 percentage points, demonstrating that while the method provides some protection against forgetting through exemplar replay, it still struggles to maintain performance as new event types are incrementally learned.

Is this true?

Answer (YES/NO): NO